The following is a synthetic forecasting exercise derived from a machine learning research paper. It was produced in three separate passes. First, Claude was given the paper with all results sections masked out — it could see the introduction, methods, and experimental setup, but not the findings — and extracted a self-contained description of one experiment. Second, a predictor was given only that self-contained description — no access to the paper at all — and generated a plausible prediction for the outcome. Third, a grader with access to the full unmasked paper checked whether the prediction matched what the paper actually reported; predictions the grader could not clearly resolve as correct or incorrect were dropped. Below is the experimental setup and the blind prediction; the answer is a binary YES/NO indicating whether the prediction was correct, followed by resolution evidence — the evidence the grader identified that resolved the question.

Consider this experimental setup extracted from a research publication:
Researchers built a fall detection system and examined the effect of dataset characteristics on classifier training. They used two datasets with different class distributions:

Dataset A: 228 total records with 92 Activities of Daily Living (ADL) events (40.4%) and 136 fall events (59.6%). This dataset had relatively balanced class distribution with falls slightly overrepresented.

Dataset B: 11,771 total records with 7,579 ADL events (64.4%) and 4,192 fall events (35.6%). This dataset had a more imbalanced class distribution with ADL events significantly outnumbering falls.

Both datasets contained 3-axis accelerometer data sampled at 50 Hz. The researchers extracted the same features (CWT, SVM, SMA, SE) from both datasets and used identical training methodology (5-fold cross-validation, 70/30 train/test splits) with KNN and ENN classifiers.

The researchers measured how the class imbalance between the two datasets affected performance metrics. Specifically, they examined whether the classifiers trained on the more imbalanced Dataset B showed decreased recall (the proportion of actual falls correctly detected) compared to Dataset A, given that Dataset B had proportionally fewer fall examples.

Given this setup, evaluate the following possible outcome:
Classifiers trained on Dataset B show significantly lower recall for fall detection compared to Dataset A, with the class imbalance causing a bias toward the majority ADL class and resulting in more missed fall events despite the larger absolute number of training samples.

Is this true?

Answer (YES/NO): NO